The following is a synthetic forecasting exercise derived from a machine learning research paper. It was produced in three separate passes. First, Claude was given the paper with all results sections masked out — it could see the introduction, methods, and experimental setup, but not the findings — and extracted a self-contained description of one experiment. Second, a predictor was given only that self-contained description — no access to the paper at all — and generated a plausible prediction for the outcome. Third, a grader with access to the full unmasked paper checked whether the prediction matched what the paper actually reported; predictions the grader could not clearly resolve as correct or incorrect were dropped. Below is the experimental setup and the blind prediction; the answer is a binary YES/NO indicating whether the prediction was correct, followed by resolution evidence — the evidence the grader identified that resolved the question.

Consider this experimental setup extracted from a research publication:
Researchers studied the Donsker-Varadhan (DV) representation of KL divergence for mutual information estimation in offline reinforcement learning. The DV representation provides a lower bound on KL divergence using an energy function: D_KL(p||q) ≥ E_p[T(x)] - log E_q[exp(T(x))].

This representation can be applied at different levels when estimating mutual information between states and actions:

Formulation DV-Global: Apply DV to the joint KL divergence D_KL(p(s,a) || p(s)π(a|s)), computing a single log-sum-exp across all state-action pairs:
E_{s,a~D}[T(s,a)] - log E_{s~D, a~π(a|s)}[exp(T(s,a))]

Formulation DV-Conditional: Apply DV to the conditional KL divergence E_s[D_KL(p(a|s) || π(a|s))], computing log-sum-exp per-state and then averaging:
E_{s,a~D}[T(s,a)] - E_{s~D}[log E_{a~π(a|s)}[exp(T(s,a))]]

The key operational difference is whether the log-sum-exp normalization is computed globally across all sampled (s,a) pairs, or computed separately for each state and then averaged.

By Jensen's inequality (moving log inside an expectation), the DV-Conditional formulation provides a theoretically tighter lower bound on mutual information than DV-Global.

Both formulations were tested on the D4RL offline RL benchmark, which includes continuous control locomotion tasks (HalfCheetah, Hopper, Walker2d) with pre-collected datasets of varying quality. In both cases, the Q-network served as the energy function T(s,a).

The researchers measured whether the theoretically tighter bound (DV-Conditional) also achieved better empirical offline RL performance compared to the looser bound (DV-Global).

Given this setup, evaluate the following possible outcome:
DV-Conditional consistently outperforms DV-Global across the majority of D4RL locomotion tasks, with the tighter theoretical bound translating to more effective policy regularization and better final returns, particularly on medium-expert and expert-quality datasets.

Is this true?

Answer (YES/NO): NO